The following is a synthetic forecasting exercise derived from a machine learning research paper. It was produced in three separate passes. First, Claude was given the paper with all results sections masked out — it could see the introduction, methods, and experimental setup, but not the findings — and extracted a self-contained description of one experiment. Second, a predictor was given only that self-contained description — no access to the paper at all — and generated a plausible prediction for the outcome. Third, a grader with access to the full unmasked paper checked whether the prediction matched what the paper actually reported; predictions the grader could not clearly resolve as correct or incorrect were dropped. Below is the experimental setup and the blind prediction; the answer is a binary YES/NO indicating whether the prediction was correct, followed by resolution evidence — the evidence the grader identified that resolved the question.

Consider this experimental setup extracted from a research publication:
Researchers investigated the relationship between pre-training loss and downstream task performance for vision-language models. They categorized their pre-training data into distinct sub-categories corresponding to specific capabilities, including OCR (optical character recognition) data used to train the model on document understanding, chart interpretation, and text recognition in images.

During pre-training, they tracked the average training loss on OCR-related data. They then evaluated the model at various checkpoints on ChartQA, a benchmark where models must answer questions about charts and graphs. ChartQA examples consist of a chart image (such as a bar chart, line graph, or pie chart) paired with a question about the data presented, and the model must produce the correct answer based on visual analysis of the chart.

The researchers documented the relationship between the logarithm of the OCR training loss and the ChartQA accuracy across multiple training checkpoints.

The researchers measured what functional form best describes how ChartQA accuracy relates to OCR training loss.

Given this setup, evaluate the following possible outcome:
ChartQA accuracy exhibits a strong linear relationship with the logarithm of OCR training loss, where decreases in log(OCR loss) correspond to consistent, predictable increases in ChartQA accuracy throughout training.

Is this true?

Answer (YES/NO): YES